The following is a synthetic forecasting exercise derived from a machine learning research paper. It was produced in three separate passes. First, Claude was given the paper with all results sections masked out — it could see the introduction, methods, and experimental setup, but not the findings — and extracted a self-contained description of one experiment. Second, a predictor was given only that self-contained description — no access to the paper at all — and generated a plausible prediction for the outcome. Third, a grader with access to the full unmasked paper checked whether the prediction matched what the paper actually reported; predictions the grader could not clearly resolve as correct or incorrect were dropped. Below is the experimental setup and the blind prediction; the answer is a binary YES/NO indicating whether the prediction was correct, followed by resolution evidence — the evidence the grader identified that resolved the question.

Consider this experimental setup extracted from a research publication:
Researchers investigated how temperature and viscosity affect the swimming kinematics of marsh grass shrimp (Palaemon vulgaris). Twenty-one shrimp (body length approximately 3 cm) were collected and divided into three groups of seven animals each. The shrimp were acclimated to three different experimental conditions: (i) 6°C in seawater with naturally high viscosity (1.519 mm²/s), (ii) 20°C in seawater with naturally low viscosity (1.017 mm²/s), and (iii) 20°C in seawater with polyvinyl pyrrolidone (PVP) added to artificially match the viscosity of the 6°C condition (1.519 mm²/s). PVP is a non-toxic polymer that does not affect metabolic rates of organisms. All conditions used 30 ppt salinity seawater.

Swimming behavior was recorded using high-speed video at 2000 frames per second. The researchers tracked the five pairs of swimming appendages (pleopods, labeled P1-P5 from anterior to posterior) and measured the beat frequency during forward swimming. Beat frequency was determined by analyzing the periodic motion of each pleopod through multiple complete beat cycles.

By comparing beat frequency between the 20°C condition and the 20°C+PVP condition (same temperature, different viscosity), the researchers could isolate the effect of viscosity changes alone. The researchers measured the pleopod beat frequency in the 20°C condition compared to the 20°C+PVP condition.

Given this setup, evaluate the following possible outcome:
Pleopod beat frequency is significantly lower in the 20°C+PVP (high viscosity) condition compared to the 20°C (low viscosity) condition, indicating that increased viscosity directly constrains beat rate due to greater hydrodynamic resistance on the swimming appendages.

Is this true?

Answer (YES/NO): NO